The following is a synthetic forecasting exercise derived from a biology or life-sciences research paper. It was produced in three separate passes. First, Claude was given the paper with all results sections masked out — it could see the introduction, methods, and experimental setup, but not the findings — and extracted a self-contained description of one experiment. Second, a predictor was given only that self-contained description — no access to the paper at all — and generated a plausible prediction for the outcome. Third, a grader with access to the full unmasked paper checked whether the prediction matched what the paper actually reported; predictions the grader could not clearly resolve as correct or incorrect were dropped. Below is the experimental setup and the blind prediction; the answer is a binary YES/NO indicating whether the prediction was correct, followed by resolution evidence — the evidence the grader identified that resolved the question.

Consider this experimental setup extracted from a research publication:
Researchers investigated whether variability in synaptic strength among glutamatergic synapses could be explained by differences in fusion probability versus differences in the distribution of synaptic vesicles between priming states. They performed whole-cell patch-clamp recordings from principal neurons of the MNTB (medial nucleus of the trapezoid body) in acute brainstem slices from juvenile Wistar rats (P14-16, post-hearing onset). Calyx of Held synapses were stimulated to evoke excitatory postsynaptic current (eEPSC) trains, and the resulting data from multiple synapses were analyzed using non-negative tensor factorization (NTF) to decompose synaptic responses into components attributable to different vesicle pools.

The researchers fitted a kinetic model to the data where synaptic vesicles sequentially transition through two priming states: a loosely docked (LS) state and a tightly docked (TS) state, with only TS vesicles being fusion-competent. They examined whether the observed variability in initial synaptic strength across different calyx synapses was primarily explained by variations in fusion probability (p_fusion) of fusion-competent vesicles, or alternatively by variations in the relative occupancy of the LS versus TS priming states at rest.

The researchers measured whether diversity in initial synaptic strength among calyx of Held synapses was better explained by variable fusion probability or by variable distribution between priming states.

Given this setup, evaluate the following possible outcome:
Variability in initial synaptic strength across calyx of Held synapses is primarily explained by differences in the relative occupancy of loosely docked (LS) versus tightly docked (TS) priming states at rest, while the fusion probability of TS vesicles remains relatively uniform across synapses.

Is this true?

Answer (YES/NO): YES